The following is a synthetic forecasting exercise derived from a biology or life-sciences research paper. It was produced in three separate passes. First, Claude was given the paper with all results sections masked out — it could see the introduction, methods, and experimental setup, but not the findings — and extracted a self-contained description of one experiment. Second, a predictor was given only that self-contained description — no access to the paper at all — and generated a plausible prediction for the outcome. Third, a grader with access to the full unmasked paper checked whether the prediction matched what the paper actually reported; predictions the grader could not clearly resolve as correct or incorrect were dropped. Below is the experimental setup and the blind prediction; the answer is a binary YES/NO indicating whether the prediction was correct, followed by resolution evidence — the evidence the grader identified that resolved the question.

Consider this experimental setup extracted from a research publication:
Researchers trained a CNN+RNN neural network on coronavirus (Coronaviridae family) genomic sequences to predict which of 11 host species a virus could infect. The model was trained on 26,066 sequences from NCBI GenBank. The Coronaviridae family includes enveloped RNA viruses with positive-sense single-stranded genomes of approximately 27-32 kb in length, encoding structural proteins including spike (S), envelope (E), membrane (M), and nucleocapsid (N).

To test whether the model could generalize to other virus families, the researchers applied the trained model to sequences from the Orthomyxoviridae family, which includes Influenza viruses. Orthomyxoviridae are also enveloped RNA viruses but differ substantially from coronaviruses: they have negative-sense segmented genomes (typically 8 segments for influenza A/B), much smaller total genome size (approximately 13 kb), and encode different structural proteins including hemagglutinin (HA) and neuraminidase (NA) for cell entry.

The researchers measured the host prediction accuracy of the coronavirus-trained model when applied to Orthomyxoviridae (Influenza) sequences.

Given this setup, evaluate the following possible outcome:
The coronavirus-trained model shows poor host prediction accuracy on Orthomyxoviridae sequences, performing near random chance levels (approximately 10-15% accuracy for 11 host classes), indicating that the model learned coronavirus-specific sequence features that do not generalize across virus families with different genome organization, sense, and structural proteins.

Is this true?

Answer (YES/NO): NO